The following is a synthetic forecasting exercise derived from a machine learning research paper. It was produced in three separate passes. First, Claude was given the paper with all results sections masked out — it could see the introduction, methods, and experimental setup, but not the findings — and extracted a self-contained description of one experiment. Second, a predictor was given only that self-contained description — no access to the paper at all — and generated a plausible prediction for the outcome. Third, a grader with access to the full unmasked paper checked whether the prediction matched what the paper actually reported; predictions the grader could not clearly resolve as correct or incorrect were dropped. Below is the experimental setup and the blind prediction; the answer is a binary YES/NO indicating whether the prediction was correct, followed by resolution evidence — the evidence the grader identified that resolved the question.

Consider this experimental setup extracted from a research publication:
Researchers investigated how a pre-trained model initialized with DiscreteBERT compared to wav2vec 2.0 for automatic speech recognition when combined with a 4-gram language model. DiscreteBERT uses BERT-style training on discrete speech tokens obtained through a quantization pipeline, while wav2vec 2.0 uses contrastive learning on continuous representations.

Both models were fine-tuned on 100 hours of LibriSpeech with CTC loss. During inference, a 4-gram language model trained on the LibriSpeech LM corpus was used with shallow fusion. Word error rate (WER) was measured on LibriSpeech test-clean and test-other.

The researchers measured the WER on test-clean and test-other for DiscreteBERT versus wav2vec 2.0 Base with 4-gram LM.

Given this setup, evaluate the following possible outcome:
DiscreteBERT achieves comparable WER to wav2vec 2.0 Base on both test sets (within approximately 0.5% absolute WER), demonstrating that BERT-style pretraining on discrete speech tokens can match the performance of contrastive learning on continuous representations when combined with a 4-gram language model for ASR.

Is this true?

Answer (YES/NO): NO